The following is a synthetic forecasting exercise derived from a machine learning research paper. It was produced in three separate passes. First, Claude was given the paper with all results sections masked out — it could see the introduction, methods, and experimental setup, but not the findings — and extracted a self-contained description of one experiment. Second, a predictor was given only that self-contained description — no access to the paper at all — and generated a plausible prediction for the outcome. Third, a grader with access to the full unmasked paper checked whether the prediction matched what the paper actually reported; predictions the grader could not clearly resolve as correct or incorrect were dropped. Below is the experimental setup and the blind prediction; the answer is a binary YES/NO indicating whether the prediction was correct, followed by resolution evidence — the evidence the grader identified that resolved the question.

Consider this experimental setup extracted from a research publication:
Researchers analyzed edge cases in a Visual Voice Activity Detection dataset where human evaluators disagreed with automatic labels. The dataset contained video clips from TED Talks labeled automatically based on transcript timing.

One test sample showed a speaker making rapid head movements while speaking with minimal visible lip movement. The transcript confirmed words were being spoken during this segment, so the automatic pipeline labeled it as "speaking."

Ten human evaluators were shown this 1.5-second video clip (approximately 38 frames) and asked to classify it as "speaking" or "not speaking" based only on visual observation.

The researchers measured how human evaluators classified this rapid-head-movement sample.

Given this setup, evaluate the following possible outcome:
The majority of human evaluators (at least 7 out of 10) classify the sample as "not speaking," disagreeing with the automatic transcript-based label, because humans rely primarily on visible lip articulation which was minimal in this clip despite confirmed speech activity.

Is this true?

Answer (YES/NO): YES